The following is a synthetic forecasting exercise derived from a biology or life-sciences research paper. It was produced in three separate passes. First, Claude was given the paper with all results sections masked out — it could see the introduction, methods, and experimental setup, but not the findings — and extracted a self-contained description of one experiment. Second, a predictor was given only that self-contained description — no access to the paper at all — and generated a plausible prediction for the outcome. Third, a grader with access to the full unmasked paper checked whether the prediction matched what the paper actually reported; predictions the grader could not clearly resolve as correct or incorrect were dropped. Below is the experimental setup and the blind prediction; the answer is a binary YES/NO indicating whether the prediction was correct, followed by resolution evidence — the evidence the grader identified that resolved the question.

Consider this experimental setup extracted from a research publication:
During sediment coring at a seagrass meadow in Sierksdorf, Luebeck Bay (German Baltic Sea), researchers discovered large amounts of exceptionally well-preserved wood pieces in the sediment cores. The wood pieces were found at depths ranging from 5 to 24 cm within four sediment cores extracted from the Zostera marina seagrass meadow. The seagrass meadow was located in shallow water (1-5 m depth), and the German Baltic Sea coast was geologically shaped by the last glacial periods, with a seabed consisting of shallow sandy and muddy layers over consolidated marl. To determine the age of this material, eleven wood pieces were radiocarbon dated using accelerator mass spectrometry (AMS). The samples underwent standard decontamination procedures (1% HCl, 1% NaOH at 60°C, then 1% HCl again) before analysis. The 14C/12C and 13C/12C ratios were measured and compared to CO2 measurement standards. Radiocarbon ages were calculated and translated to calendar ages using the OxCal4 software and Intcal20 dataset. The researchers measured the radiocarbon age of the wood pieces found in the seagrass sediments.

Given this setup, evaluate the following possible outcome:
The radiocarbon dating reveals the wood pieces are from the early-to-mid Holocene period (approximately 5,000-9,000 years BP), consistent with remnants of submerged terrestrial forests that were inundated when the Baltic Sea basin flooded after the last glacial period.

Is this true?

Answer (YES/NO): YES